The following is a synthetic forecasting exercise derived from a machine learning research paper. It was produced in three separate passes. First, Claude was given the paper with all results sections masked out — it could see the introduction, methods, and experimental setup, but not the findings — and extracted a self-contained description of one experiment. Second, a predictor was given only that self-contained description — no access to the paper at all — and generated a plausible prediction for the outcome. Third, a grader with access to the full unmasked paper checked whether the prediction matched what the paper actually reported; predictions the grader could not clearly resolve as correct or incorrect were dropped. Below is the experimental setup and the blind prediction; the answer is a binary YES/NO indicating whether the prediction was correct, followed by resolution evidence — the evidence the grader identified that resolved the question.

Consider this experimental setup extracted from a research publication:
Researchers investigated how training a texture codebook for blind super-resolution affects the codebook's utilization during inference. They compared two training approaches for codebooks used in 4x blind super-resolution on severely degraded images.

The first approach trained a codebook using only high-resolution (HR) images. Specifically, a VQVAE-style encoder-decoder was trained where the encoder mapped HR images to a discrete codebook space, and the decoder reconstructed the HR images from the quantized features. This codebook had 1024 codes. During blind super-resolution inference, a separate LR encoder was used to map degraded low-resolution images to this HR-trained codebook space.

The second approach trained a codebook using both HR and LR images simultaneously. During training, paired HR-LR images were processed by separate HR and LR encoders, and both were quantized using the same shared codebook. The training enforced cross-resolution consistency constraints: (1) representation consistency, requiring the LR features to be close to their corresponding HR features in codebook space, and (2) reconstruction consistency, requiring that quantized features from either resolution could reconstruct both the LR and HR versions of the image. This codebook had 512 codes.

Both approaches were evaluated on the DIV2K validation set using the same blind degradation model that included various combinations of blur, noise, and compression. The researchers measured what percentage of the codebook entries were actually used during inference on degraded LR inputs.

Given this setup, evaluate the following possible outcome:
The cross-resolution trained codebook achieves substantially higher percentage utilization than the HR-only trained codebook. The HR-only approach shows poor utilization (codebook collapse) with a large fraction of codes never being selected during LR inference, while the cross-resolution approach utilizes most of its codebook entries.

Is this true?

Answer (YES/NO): YES